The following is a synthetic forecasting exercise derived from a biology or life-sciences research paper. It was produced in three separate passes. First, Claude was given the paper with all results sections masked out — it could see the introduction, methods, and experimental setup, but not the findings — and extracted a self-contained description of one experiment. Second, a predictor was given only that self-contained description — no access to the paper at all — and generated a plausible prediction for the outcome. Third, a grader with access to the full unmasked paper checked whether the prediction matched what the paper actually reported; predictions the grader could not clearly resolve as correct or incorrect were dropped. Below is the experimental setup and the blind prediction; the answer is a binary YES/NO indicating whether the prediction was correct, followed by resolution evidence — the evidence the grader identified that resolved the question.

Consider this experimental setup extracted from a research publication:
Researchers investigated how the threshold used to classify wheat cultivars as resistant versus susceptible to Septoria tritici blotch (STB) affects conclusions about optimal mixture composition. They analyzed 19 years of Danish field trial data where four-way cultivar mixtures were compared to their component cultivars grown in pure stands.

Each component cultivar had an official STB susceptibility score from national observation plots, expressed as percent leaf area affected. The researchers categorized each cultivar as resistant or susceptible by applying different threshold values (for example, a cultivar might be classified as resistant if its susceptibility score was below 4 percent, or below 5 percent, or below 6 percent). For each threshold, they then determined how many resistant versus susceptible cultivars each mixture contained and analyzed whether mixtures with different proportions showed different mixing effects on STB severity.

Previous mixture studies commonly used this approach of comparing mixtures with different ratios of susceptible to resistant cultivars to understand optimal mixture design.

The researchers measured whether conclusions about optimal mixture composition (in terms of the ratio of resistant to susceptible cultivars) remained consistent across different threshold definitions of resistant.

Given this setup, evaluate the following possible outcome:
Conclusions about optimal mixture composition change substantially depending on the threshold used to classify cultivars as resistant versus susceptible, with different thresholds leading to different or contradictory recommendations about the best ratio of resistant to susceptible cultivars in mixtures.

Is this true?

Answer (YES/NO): YES